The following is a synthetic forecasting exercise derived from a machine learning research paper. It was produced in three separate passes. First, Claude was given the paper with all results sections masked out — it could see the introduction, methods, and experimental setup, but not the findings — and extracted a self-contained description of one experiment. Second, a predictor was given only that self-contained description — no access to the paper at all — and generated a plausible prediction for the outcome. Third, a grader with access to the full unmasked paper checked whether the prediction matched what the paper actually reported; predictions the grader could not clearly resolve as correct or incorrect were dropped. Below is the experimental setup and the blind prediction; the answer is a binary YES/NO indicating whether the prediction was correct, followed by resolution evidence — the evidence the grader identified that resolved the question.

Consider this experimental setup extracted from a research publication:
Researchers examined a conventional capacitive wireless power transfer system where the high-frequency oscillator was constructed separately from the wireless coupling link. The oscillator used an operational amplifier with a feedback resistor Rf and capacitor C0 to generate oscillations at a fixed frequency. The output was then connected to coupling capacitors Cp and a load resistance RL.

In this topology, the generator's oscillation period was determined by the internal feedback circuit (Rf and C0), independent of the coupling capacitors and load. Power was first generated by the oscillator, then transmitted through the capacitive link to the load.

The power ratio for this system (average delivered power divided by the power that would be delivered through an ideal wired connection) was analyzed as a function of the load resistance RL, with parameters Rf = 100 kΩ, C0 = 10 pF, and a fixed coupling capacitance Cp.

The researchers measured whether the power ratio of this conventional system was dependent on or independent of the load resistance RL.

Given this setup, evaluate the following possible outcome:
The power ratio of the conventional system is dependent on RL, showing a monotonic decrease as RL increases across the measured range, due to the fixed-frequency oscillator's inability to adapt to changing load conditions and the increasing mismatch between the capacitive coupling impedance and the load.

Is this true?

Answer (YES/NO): NO